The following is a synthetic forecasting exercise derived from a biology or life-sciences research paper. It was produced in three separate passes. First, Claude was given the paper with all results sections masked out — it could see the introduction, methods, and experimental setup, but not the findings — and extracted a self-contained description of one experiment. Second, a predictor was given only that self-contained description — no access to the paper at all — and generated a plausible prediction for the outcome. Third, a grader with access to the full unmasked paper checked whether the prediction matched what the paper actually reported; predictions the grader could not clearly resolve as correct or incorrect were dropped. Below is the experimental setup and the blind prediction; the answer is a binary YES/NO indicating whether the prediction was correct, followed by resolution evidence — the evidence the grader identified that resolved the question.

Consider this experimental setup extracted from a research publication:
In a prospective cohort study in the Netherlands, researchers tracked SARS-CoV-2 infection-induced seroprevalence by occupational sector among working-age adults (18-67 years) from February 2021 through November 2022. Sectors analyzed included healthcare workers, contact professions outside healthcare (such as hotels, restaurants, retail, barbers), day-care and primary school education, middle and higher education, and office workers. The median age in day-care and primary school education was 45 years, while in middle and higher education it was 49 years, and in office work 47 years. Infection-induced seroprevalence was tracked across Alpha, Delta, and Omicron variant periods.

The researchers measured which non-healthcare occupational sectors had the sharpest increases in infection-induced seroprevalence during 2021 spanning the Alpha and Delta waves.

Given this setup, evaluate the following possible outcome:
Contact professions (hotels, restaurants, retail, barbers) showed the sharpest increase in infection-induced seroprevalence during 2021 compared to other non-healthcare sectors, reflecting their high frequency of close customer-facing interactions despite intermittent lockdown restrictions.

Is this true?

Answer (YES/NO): YES